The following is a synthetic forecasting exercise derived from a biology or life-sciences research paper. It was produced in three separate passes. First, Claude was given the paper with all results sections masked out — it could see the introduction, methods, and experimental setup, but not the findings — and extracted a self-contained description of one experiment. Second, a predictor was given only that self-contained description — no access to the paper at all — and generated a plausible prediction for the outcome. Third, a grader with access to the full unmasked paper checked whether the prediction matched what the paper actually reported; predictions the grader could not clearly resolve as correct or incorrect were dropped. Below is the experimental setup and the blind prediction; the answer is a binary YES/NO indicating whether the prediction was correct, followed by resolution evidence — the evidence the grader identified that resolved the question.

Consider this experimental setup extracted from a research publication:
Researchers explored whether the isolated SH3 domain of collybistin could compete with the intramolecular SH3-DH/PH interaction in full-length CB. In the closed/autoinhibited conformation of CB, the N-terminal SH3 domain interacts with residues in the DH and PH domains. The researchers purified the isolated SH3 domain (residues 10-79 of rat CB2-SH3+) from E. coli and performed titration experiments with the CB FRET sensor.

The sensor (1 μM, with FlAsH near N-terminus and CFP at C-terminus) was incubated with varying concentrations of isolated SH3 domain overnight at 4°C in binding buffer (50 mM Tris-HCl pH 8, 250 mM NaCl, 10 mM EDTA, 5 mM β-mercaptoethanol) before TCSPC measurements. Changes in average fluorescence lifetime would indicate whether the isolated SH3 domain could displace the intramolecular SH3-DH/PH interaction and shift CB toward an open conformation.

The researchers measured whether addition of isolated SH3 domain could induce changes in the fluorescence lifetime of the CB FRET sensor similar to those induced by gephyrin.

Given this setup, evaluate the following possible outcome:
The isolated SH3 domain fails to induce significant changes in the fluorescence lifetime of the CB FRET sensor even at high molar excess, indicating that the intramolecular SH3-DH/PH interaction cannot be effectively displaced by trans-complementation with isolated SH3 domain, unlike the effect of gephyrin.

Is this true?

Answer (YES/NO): NO